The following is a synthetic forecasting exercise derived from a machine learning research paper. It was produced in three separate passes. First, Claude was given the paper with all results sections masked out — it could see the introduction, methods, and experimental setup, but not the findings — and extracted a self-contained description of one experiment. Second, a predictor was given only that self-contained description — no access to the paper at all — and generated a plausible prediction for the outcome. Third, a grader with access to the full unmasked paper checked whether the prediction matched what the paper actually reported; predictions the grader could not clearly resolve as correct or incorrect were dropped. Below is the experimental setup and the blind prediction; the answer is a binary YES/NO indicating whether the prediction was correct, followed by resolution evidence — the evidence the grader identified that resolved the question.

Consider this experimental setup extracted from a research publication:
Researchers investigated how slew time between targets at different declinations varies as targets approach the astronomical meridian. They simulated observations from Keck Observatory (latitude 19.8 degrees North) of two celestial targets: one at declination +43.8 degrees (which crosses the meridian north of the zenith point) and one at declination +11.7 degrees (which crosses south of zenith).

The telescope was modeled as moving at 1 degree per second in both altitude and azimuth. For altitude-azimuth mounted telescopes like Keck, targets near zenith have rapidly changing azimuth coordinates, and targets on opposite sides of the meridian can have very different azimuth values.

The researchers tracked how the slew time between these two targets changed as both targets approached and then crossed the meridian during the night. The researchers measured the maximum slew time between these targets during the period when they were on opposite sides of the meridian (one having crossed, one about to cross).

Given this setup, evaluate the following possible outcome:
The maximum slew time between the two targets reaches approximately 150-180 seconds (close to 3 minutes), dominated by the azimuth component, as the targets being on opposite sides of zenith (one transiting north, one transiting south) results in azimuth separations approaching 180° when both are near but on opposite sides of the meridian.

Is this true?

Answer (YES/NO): NO